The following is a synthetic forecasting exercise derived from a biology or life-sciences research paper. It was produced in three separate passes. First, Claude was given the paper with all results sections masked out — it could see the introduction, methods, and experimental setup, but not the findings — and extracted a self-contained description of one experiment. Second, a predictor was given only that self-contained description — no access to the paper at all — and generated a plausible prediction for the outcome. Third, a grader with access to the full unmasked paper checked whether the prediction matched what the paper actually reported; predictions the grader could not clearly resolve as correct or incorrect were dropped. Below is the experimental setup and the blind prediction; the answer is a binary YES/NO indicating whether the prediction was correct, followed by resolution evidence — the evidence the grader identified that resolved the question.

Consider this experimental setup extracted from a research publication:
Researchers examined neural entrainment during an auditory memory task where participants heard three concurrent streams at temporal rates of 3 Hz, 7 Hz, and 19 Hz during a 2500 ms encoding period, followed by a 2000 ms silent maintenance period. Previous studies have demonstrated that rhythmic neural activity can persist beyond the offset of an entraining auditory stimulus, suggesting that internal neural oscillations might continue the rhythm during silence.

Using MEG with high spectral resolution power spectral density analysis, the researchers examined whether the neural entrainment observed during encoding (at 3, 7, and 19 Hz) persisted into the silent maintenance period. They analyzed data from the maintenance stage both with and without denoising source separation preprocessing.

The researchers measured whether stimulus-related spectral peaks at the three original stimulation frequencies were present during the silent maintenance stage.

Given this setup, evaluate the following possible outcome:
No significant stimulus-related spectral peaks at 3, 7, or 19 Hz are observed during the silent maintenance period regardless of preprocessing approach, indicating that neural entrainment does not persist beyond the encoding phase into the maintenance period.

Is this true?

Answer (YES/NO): YES